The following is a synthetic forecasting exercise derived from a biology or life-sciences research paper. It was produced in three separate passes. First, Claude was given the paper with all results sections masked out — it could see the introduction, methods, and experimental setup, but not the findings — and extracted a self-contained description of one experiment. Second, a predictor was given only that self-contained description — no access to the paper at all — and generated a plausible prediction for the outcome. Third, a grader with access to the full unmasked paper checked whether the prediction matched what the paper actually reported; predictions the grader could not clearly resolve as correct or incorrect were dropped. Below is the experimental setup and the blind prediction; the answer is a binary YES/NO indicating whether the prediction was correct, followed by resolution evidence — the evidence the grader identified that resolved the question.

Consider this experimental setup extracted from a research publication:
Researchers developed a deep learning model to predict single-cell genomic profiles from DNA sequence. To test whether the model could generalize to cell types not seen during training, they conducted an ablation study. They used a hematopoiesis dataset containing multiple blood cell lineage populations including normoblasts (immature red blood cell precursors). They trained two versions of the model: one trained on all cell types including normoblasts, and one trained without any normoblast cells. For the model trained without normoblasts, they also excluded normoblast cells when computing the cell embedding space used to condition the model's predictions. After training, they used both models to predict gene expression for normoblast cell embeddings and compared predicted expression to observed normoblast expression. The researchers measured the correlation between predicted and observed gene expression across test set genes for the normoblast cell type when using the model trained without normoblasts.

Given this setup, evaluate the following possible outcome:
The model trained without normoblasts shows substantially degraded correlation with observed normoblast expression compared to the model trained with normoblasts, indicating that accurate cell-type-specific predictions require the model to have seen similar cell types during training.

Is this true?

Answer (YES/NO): NO